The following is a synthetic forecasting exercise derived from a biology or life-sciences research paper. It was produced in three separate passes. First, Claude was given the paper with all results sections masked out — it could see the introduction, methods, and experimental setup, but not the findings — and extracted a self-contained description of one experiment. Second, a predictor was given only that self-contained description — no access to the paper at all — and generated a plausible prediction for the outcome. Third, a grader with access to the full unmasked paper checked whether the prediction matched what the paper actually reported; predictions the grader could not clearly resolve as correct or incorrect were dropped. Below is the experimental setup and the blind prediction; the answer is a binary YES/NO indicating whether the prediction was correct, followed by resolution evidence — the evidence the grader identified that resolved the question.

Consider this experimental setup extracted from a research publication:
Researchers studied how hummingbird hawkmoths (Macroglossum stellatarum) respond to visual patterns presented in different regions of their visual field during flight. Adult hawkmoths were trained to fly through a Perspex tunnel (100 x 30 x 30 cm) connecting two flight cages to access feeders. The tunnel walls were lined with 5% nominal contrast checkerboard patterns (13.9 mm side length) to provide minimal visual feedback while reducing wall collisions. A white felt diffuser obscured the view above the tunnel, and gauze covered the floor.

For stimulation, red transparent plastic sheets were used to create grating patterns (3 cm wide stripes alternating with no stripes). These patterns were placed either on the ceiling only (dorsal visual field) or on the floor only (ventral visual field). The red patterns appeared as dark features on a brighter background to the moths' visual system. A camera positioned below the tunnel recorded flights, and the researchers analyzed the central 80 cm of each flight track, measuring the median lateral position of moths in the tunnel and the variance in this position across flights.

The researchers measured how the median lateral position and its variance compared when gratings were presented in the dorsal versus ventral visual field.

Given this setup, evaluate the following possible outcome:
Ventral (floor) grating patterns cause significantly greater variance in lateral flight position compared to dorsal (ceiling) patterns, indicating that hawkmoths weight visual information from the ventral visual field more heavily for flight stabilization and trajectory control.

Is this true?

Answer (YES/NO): NO